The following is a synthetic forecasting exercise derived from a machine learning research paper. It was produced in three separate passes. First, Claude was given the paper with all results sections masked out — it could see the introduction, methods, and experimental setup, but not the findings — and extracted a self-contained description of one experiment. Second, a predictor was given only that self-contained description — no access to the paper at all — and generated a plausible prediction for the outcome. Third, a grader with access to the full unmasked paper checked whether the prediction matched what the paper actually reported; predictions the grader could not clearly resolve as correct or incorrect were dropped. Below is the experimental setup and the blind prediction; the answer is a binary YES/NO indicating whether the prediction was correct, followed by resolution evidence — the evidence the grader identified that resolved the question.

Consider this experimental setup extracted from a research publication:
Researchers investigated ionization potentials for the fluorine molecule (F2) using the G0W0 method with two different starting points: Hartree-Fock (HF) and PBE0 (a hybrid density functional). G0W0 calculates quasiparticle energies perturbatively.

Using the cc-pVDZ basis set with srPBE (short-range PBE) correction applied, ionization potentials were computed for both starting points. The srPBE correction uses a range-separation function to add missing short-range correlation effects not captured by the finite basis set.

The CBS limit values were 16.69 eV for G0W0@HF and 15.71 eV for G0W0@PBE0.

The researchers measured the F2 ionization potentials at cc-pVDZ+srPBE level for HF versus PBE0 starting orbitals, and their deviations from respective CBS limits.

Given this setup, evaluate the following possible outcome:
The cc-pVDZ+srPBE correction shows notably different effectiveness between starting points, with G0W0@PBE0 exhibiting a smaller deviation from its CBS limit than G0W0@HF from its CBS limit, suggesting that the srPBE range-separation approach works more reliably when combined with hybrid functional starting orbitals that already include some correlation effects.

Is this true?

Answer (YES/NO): NO